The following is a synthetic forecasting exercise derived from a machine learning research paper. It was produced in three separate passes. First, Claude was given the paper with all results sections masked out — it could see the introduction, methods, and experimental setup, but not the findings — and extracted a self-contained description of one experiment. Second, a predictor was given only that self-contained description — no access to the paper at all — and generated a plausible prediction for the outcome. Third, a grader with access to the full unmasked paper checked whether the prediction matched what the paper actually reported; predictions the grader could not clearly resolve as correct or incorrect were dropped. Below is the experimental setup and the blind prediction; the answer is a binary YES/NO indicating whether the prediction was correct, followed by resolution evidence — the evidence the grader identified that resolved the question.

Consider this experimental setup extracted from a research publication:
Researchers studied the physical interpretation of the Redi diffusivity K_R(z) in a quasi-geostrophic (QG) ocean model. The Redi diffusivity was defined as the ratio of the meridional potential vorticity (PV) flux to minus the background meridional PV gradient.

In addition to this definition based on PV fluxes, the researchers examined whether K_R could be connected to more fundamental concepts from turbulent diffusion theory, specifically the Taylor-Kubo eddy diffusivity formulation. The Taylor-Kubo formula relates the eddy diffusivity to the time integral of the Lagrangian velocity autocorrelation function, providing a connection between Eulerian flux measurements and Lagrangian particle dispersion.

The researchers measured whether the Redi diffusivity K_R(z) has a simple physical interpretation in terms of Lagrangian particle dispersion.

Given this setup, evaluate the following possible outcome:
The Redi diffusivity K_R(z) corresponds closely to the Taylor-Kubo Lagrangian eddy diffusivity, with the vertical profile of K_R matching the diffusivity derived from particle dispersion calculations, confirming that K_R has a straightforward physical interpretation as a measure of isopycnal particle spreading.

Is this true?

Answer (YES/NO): NO